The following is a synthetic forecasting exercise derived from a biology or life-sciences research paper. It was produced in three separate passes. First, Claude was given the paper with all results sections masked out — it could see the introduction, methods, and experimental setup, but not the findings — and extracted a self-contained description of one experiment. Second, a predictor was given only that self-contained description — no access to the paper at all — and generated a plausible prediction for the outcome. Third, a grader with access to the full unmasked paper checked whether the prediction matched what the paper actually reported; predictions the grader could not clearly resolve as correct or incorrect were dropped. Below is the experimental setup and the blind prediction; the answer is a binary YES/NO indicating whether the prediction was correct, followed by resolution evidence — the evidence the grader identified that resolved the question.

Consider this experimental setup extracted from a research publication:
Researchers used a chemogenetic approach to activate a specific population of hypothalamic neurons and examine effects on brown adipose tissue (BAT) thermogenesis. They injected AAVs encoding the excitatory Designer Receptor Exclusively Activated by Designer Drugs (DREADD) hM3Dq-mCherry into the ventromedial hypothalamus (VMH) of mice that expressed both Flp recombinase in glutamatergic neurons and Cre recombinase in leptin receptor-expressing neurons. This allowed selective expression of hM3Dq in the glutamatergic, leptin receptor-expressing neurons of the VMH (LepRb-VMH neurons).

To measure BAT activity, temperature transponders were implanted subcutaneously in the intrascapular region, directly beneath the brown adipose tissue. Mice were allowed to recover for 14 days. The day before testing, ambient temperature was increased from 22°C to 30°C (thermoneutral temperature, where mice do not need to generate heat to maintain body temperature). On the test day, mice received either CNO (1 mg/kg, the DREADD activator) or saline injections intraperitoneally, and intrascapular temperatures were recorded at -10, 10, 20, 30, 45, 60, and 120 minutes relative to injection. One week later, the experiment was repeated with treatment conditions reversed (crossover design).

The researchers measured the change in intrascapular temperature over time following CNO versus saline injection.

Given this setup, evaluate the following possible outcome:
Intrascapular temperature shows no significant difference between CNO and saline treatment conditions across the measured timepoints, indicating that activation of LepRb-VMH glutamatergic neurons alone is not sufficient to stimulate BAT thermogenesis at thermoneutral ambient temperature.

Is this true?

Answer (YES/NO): NO